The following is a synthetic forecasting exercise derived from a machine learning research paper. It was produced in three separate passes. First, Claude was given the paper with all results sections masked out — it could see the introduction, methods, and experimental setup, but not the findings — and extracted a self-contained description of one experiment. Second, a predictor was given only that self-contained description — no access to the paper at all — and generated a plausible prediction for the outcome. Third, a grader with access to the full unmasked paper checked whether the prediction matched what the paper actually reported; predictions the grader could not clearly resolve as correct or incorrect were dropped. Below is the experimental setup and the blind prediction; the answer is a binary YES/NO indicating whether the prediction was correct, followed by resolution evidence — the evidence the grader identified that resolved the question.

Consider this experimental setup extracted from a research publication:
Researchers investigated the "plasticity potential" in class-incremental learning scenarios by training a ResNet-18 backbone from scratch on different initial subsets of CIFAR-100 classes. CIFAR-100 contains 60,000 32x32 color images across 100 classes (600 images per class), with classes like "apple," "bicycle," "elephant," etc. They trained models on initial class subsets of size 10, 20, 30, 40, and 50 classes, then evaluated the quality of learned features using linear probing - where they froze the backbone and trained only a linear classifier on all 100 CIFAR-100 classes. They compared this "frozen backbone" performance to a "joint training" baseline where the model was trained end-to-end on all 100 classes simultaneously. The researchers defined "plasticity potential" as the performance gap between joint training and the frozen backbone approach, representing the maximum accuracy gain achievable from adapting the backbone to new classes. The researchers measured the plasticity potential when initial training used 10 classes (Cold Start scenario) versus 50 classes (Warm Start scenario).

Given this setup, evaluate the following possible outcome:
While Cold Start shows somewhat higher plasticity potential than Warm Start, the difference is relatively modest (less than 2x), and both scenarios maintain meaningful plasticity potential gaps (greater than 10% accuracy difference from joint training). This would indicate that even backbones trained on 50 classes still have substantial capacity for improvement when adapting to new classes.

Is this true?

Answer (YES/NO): NO